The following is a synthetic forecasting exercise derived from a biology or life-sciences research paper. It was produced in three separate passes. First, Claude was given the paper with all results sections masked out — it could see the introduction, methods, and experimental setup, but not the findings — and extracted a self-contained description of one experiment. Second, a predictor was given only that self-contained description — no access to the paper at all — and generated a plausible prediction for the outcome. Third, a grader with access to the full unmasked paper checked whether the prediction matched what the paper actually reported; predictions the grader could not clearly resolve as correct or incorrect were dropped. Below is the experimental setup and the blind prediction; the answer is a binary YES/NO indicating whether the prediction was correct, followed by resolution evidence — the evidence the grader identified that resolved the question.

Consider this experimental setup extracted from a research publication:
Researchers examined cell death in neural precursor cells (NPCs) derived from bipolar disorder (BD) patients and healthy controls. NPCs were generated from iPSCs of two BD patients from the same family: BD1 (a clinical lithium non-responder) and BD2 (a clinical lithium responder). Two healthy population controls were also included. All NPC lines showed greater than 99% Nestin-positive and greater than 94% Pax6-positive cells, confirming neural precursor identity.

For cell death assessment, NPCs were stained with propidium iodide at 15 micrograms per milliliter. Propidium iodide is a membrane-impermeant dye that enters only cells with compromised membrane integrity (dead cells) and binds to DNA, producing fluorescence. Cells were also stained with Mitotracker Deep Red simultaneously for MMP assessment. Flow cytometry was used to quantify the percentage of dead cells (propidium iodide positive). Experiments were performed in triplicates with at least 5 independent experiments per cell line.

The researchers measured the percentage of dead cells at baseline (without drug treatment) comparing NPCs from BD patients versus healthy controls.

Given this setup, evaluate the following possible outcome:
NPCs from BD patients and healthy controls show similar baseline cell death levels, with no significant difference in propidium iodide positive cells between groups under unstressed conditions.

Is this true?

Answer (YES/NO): NO